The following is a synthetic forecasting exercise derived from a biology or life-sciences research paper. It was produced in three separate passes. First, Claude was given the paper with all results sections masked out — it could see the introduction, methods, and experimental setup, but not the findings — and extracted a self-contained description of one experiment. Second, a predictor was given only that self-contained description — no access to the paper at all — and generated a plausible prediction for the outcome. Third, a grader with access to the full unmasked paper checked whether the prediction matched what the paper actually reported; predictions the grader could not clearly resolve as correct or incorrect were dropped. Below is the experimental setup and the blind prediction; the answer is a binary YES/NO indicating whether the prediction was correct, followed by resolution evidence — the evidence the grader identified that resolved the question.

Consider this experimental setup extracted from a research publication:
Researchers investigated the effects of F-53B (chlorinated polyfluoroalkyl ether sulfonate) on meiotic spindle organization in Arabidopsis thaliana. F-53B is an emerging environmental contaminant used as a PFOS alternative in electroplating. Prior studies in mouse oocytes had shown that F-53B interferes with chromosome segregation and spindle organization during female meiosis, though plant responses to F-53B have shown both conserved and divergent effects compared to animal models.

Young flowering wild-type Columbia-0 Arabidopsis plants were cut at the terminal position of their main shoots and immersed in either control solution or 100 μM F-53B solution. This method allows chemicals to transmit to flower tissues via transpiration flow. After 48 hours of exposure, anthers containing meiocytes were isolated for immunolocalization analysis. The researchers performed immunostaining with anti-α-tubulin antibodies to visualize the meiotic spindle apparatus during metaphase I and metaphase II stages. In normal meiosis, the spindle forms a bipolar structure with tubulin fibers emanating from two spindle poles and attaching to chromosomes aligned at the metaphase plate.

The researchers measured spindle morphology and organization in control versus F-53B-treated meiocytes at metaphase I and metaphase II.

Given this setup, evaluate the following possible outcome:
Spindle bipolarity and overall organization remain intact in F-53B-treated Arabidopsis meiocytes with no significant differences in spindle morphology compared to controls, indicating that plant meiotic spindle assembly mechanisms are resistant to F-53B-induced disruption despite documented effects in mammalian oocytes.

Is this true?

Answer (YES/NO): NO